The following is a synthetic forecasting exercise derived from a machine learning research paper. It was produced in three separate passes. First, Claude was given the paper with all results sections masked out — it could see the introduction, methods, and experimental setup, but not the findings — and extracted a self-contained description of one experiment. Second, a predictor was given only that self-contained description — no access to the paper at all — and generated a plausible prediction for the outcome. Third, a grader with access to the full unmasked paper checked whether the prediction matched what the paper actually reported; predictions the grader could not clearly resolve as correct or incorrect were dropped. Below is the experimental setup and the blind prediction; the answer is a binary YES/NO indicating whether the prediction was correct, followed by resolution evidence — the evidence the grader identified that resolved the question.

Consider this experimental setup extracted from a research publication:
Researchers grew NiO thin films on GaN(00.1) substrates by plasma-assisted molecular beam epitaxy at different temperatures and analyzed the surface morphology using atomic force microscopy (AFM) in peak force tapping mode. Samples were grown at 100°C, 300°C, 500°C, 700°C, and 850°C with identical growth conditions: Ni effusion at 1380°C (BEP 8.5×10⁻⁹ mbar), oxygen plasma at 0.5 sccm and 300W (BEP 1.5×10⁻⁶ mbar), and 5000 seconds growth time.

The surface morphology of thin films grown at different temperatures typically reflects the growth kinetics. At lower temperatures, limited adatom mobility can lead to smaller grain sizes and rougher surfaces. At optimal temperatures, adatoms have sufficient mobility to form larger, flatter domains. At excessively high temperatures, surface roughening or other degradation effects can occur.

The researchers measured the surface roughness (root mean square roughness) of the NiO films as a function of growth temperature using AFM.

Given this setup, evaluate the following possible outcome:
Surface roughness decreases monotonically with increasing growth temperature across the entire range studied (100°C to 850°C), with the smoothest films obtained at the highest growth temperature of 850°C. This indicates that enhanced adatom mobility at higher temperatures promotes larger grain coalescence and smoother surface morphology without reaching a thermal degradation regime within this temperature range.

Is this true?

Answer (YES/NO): NO